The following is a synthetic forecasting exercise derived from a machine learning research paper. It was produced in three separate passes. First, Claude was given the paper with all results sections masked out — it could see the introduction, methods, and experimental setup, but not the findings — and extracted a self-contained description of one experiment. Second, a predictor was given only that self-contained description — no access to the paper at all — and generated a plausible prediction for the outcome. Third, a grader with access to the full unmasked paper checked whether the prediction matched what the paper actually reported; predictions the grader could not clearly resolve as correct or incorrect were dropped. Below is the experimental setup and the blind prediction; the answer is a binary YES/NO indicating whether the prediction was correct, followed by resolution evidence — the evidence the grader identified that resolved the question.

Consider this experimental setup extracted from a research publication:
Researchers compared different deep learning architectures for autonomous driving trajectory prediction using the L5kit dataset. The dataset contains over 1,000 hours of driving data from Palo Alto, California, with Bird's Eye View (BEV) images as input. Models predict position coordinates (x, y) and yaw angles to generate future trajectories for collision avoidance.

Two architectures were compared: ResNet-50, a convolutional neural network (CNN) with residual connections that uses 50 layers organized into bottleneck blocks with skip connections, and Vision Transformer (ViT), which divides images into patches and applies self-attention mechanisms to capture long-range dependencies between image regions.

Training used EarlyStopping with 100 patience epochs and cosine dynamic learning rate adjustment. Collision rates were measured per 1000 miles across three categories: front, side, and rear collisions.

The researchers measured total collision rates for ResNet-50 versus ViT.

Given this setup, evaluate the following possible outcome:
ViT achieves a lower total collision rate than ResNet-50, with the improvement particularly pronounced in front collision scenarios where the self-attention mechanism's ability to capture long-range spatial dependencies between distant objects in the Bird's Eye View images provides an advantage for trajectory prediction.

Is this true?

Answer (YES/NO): NO